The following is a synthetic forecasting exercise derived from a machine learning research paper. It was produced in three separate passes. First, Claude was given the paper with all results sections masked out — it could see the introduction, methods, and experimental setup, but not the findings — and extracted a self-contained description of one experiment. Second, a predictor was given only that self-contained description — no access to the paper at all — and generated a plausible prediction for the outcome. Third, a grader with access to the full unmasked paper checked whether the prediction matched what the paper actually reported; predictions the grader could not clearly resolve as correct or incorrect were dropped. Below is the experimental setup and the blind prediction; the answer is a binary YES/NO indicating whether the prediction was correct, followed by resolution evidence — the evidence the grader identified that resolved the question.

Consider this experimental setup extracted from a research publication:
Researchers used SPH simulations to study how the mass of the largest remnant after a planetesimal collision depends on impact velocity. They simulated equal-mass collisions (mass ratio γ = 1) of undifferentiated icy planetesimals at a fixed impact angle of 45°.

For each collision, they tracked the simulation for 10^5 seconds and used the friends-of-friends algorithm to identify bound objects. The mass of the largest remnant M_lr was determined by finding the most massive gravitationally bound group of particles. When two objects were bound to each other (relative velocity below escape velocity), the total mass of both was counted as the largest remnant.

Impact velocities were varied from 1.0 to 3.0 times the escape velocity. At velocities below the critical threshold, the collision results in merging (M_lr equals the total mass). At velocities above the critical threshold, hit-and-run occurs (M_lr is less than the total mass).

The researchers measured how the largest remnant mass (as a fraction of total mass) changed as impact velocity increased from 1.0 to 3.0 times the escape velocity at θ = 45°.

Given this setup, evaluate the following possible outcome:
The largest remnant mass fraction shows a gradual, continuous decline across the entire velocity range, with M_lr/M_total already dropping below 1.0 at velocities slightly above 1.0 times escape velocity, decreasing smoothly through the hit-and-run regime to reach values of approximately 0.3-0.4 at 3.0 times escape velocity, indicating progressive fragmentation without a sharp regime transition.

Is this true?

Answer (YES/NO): NO